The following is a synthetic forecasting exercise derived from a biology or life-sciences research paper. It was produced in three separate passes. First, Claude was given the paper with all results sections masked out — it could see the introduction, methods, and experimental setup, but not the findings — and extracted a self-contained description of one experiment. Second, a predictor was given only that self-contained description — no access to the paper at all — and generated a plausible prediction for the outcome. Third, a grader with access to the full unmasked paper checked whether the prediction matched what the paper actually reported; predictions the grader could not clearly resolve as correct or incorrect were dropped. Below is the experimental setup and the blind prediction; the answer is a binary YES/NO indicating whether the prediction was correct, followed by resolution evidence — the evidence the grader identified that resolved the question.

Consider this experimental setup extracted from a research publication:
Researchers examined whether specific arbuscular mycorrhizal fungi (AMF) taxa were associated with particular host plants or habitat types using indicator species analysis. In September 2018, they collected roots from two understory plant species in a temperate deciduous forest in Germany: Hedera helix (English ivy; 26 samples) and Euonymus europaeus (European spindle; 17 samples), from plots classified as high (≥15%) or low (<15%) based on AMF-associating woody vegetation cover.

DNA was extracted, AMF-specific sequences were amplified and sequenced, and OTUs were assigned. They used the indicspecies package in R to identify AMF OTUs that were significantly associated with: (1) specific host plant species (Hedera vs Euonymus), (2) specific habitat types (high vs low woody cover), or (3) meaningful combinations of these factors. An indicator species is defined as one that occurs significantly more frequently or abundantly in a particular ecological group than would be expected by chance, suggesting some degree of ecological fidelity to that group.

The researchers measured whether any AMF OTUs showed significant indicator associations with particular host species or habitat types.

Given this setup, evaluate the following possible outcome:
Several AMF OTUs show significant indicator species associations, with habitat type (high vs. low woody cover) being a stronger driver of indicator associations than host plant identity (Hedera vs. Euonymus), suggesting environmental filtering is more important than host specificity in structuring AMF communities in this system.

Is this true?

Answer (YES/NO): NO